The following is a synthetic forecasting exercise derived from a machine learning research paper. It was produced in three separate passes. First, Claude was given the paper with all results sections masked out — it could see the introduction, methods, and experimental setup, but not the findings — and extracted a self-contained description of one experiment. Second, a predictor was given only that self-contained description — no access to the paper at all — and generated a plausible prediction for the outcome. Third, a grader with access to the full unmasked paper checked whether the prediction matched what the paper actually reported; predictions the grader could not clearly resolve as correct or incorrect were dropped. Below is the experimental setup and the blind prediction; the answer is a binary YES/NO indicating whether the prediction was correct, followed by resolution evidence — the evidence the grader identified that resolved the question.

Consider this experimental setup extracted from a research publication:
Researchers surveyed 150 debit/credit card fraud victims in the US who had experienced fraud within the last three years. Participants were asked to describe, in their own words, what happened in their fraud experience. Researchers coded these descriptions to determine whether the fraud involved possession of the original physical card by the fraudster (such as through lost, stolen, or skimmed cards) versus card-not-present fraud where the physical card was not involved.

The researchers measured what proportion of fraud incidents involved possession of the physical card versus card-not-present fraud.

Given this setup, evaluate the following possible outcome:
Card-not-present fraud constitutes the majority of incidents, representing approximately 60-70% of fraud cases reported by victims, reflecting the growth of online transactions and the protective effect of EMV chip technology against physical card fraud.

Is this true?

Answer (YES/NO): NO